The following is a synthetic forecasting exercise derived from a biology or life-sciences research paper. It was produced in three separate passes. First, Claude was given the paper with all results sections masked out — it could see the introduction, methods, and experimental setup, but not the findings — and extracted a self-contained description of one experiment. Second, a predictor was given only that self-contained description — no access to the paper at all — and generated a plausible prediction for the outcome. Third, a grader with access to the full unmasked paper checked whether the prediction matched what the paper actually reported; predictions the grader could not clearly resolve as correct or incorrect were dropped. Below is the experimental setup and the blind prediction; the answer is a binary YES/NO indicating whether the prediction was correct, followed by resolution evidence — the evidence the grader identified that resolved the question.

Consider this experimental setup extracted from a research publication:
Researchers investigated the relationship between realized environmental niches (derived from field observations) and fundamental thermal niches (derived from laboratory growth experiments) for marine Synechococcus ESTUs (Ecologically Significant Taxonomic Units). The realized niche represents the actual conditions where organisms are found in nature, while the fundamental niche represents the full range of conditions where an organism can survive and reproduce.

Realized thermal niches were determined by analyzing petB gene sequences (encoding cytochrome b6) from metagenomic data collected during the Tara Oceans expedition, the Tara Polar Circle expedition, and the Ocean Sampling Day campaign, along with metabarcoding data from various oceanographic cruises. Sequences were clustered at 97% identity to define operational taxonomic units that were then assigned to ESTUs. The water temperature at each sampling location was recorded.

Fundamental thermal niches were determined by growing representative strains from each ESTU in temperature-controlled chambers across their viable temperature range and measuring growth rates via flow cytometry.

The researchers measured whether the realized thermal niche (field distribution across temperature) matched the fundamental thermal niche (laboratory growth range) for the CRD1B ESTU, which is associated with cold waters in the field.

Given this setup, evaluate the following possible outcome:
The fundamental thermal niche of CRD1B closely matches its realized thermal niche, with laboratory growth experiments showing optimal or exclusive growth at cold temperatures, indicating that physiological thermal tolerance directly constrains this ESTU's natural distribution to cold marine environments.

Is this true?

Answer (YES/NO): NO